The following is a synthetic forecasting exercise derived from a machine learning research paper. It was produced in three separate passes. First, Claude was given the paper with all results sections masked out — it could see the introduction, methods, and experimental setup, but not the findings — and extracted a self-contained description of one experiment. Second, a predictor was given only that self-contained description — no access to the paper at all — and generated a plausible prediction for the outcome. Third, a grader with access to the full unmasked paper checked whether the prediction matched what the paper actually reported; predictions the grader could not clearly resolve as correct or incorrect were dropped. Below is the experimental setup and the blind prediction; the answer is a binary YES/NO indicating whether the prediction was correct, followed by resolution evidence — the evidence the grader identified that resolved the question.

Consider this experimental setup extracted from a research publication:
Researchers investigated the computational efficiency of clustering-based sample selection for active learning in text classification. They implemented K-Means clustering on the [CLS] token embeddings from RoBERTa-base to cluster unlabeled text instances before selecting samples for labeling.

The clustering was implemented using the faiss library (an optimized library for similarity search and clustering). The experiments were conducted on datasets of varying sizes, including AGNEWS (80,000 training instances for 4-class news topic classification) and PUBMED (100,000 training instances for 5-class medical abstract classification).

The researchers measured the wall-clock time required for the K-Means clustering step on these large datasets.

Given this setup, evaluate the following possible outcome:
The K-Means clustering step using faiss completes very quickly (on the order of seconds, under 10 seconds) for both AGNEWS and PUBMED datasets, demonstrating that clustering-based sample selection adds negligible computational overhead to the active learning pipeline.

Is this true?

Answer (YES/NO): YES